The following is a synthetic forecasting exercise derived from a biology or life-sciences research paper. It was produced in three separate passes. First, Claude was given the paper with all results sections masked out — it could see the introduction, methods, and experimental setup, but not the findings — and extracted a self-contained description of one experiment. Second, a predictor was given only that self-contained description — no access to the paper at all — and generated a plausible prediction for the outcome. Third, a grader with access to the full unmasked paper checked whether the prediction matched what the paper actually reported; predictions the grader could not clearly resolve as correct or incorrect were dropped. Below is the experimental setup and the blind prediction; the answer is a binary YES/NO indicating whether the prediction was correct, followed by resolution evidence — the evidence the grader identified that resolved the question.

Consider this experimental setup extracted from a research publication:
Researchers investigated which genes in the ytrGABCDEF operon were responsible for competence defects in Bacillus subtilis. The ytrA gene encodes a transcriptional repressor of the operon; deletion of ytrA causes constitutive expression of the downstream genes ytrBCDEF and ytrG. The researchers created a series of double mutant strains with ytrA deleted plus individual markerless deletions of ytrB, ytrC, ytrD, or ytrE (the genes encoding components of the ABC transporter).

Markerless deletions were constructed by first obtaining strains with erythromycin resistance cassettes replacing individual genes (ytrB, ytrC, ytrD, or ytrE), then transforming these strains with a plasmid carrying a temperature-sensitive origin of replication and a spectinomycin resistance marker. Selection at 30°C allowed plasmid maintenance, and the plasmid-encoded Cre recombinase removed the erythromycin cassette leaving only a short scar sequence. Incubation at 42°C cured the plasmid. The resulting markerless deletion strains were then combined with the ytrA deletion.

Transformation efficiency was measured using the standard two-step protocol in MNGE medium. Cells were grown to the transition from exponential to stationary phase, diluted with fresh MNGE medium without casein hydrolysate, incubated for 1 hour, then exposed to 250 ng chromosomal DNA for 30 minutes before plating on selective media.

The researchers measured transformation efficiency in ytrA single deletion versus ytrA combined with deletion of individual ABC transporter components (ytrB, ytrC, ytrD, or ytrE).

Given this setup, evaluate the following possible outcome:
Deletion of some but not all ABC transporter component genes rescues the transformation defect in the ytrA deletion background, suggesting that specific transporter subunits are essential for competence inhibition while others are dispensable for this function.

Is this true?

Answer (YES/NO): YES